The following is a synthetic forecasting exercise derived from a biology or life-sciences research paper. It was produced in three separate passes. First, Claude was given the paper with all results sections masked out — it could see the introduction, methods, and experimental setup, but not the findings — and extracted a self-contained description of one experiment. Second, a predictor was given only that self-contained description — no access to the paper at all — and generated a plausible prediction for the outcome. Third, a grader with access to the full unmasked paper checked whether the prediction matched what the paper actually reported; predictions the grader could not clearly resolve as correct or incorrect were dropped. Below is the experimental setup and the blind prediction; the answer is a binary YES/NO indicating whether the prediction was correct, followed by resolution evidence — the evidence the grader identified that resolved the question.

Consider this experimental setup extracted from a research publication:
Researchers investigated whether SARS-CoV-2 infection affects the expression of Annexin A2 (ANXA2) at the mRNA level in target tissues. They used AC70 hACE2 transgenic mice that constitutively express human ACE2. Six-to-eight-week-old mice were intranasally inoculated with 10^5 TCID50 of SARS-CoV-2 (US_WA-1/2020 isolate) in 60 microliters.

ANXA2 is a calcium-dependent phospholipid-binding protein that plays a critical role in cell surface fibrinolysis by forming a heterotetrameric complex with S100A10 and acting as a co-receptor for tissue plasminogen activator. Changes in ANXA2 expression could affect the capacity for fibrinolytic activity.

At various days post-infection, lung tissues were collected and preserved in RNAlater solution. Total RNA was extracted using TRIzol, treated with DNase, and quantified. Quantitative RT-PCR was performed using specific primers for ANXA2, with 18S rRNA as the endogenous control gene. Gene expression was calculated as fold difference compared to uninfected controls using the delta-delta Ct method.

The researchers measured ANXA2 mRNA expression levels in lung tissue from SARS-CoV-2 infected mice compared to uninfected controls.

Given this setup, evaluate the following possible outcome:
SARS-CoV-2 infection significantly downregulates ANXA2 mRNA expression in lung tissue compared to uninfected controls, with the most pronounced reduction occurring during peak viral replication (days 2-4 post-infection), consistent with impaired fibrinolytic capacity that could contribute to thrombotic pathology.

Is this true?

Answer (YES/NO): NO